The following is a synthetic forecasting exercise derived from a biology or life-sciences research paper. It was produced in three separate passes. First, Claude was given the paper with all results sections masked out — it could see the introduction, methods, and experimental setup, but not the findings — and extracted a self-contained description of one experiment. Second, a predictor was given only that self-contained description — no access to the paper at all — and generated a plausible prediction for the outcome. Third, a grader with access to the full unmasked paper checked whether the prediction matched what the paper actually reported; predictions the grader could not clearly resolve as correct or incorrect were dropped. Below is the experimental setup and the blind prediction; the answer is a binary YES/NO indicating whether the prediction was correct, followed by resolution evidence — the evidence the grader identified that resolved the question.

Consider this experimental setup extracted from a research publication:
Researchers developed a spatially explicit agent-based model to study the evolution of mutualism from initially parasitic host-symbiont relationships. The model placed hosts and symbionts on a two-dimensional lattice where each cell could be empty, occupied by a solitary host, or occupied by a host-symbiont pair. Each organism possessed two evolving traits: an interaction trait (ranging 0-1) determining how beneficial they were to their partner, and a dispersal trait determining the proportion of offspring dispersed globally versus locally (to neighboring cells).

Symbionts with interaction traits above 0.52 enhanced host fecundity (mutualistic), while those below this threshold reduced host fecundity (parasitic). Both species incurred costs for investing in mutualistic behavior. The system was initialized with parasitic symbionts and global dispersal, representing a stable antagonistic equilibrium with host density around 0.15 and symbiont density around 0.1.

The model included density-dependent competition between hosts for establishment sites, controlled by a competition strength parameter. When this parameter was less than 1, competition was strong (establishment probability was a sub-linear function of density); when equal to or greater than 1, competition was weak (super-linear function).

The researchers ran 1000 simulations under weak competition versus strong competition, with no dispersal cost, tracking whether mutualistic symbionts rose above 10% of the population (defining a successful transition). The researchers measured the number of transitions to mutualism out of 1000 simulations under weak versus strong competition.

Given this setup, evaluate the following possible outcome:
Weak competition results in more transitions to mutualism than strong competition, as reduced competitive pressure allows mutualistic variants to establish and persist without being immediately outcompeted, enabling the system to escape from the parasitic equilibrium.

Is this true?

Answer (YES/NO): NO